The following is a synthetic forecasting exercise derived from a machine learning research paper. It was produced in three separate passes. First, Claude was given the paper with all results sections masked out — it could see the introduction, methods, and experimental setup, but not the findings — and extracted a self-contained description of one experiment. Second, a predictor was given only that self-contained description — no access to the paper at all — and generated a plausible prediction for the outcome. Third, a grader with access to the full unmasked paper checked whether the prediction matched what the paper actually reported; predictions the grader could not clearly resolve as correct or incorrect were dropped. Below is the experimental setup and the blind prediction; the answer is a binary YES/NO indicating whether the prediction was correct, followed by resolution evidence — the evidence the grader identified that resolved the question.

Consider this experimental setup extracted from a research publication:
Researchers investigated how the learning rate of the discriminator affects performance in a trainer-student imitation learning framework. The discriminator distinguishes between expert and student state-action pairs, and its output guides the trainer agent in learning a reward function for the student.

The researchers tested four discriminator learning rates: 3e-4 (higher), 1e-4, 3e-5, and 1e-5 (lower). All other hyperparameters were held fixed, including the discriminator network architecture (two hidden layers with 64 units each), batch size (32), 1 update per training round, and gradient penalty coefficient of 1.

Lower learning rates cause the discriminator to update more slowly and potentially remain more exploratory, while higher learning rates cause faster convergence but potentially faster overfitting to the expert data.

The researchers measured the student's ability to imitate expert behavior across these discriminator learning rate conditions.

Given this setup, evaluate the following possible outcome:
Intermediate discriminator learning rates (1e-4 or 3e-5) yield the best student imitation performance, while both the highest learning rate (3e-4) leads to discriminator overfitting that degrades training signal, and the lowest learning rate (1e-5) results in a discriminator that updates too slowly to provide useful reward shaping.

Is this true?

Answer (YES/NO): NO